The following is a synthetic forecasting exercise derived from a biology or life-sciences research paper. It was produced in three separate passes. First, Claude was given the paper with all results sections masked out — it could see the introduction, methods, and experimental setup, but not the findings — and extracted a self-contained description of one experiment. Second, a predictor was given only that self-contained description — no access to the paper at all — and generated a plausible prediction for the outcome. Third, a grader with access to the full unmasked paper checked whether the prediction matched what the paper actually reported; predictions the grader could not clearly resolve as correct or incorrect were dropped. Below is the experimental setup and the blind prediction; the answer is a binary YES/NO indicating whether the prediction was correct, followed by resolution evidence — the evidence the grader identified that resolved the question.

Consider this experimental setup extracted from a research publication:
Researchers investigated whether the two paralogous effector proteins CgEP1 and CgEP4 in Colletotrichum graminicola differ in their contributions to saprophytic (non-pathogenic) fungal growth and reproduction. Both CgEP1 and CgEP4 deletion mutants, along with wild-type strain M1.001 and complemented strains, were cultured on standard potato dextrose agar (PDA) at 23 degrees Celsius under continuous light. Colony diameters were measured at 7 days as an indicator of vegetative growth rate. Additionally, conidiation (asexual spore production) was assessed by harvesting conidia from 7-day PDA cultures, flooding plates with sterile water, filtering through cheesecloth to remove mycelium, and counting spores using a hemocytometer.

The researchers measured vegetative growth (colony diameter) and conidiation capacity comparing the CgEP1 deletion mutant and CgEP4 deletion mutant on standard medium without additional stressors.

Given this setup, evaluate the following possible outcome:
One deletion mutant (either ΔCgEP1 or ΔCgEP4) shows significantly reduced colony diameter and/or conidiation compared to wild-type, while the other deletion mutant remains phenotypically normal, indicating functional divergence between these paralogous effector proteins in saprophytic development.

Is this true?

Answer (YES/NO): NO